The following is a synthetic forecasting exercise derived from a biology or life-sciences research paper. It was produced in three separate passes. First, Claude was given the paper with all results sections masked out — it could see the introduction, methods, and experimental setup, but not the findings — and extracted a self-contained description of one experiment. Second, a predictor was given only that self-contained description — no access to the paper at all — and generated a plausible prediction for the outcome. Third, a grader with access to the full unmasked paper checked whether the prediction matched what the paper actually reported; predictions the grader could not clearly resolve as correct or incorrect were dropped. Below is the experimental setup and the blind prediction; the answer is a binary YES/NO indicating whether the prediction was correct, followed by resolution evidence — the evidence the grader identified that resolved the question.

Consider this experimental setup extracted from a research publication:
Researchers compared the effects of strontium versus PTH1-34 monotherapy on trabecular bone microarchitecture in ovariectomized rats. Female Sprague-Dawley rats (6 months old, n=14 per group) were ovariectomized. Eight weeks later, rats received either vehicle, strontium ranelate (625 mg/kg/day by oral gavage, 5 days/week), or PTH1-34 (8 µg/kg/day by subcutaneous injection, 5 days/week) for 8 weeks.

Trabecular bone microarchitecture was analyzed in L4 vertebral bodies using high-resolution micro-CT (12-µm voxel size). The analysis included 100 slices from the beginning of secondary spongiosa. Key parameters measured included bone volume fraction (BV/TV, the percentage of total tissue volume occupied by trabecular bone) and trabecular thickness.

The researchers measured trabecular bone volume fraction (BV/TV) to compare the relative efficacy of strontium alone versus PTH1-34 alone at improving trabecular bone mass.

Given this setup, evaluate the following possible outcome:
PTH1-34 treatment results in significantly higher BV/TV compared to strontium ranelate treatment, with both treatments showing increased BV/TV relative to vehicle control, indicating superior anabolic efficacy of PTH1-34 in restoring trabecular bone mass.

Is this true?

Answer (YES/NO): NO